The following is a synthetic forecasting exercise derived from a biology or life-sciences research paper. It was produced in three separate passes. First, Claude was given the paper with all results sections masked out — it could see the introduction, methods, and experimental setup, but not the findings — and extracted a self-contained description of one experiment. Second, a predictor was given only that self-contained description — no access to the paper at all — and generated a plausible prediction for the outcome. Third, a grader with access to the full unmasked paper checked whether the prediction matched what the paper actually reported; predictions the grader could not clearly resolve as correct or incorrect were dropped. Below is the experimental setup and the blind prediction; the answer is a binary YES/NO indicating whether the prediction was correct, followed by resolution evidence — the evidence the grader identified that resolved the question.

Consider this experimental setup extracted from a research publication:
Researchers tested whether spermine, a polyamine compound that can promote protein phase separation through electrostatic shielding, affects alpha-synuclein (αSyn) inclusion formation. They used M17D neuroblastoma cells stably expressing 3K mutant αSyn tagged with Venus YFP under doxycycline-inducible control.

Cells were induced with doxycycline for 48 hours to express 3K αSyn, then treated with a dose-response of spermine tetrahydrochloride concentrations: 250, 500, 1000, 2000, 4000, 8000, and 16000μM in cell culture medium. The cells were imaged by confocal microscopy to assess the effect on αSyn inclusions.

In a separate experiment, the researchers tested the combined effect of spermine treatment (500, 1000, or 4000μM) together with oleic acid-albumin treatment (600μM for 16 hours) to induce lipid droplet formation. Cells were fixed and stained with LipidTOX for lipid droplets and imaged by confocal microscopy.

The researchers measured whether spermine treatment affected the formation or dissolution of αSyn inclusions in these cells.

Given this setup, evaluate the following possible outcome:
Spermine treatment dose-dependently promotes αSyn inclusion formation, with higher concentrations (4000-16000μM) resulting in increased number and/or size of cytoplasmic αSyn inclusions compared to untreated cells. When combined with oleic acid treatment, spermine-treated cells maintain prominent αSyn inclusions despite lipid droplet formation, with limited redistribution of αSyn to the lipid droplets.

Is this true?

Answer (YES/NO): NO